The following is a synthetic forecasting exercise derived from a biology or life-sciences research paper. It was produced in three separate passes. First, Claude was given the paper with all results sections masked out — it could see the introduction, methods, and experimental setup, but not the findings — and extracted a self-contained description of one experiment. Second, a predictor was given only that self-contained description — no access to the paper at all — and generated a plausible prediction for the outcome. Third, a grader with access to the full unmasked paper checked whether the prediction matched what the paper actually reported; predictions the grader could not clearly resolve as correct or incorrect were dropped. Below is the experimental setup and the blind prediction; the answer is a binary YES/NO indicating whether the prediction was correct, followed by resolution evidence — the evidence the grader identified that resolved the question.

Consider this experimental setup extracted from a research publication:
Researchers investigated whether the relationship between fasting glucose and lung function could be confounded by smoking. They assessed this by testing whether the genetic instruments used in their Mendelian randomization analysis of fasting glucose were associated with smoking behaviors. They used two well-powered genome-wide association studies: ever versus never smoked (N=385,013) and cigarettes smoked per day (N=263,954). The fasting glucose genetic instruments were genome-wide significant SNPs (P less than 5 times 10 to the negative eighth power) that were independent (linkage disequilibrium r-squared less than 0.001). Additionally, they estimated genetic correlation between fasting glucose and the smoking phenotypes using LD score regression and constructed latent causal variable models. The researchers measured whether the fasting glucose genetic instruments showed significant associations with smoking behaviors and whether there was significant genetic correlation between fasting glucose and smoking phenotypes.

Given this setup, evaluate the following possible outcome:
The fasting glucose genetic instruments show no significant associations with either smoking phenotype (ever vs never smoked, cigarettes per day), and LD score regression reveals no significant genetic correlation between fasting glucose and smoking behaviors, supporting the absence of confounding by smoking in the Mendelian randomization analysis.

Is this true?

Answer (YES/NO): NO